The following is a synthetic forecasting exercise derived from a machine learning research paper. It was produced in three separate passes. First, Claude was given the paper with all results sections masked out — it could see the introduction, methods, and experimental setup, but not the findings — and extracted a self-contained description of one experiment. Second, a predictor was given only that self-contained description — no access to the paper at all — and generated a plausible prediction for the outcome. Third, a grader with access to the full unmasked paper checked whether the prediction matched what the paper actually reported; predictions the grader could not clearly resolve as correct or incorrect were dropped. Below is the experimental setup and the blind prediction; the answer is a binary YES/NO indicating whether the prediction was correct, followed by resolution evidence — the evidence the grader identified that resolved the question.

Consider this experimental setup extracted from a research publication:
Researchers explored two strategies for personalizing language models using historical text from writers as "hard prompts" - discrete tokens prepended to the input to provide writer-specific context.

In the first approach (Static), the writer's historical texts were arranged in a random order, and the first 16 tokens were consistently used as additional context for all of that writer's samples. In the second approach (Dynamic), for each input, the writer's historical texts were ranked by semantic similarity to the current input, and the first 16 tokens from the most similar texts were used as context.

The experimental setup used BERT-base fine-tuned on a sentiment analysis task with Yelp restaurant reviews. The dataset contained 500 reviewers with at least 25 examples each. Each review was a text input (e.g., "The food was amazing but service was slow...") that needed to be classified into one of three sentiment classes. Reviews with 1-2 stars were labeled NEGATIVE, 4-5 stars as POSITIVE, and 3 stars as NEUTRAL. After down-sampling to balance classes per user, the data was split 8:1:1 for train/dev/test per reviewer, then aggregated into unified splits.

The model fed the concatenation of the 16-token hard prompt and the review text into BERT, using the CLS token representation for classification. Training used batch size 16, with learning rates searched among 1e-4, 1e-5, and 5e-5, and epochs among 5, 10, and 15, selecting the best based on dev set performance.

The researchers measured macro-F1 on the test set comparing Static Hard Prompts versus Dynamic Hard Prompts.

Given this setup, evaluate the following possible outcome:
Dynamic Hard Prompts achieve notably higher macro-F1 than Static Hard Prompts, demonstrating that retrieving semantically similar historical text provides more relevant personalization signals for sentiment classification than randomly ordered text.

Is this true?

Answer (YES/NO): NO